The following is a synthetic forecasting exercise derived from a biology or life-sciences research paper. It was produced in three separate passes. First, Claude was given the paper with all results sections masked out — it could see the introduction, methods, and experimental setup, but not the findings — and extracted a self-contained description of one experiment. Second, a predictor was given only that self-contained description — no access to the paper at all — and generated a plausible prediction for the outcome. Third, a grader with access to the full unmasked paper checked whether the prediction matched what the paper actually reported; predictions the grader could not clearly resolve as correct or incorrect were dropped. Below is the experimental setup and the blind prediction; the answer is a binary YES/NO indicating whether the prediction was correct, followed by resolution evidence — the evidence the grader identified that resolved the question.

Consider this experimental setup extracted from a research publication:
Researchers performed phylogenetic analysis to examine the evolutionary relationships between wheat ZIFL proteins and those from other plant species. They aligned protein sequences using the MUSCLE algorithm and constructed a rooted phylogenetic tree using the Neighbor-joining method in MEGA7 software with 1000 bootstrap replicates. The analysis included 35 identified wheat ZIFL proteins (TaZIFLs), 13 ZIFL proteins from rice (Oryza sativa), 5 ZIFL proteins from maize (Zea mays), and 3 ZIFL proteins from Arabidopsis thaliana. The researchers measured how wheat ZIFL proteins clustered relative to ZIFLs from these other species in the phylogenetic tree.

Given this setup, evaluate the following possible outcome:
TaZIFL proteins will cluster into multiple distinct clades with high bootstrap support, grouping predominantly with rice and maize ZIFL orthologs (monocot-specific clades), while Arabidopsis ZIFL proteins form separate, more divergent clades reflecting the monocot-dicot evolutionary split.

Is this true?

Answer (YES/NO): NO